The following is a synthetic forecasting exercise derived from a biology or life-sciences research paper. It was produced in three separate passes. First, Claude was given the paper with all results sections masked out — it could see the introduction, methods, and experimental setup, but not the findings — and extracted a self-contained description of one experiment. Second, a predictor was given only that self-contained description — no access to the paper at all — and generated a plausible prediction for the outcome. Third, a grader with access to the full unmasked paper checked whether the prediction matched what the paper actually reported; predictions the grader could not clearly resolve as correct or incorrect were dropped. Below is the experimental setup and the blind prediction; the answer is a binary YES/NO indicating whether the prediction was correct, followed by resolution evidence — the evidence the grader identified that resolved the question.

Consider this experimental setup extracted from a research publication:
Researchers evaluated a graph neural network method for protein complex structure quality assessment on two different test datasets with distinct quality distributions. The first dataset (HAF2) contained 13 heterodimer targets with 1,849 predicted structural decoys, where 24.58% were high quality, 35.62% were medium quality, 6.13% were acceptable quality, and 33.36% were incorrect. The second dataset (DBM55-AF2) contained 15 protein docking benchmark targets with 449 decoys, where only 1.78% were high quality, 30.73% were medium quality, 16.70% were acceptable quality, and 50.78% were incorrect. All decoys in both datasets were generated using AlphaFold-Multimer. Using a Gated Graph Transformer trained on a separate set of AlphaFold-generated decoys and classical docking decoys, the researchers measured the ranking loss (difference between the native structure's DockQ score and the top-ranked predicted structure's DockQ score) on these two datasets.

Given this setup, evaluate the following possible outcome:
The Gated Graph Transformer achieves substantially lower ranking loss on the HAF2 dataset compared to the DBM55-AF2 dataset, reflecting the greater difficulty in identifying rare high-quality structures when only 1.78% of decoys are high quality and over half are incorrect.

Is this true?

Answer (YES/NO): NO